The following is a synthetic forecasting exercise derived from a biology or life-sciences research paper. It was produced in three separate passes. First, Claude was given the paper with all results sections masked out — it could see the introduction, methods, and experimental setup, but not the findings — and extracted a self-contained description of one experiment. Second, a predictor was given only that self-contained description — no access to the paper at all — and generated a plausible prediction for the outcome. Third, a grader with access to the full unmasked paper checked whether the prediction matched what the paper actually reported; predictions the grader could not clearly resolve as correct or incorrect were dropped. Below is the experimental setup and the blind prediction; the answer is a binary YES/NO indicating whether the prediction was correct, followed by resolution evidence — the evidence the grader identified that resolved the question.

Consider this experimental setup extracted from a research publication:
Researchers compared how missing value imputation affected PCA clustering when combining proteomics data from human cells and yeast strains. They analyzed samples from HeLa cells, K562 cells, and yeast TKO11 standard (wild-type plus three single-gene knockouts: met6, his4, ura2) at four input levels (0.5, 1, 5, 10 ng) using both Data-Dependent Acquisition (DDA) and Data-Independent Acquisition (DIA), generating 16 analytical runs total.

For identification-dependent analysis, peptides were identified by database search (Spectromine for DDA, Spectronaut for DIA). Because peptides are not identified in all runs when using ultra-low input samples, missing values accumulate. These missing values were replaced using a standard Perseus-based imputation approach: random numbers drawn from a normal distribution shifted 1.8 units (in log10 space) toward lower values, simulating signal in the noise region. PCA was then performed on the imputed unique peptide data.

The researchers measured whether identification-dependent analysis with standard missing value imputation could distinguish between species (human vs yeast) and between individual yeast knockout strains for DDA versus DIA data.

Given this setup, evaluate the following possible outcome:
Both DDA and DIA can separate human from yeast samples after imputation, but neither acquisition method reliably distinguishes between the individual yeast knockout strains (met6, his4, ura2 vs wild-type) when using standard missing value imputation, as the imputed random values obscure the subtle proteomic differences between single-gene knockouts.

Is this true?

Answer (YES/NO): NO